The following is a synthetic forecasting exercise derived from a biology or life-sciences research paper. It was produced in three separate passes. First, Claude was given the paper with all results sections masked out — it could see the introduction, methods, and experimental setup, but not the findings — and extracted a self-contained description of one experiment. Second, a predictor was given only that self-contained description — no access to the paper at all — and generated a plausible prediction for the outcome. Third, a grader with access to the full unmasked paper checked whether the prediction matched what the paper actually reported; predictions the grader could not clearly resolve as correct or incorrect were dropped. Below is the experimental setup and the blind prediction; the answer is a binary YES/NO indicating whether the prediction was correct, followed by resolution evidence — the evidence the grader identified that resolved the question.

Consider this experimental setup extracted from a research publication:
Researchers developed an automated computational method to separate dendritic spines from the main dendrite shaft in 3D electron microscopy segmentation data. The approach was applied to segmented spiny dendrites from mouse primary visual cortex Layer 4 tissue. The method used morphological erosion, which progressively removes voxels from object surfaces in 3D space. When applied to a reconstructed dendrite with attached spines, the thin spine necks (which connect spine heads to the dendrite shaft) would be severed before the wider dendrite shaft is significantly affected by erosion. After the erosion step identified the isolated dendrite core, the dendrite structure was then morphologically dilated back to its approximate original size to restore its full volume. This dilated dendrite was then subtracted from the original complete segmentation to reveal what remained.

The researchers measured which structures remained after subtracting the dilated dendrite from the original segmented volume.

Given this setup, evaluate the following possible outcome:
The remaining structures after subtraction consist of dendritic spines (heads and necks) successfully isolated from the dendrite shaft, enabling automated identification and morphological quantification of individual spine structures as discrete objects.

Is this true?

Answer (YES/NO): YES